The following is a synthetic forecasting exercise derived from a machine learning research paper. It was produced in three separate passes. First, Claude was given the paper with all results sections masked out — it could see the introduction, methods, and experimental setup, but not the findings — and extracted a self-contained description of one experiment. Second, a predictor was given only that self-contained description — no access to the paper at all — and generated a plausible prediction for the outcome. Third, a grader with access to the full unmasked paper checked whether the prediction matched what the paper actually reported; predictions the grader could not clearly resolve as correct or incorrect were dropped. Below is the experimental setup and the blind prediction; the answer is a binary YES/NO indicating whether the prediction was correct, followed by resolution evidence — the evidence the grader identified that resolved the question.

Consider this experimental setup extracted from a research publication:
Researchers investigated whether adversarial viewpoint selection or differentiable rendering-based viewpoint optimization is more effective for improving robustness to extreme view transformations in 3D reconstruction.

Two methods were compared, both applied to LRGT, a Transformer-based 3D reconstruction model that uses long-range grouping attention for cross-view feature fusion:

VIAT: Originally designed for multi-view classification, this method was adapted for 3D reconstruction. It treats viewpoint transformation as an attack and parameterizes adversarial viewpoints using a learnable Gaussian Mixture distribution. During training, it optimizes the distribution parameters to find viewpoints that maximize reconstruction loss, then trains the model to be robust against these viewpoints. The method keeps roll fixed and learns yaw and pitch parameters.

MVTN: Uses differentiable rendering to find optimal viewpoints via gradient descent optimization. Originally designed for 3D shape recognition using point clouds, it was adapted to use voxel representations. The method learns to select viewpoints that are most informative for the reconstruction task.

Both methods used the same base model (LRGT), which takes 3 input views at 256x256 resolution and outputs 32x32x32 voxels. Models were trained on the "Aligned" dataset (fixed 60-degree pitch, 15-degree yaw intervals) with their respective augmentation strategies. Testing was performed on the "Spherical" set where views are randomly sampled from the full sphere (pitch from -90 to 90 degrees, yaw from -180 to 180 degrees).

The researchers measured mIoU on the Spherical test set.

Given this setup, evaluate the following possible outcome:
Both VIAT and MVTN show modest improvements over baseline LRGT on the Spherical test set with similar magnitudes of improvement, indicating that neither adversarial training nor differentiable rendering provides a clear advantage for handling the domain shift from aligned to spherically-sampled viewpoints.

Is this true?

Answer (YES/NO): NO